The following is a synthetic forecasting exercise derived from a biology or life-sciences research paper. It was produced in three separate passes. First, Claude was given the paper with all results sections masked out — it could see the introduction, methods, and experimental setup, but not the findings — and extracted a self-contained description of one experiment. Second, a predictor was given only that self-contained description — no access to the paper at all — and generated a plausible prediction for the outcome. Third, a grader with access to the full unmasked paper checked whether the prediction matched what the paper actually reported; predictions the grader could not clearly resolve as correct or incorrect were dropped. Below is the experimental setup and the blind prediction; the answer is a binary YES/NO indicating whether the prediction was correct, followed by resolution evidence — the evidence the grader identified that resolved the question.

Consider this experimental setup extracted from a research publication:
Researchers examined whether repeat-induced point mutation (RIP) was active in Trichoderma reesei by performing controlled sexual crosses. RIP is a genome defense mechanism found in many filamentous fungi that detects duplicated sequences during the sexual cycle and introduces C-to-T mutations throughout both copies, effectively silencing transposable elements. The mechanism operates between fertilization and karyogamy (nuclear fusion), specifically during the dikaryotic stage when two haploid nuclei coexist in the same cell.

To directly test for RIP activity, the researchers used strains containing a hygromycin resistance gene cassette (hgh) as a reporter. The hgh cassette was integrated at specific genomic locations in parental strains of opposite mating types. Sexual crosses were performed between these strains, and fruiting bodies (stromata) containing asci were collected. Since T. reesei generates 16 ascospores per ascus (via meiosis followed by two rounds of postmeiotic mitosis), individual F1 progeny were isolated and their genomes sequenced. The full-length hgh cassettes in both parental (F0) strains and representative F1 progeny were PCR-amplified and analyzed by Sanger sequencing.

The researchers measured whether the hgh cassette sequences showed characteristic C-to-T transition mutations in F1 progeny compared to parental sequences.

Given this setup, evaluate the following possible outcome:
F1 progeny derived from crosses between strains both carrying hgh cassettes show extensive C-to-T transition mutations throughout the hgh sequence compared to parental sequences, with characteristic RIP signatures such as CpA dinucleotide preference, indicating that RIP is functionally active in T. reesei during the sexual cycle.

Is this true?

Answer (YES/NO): YES